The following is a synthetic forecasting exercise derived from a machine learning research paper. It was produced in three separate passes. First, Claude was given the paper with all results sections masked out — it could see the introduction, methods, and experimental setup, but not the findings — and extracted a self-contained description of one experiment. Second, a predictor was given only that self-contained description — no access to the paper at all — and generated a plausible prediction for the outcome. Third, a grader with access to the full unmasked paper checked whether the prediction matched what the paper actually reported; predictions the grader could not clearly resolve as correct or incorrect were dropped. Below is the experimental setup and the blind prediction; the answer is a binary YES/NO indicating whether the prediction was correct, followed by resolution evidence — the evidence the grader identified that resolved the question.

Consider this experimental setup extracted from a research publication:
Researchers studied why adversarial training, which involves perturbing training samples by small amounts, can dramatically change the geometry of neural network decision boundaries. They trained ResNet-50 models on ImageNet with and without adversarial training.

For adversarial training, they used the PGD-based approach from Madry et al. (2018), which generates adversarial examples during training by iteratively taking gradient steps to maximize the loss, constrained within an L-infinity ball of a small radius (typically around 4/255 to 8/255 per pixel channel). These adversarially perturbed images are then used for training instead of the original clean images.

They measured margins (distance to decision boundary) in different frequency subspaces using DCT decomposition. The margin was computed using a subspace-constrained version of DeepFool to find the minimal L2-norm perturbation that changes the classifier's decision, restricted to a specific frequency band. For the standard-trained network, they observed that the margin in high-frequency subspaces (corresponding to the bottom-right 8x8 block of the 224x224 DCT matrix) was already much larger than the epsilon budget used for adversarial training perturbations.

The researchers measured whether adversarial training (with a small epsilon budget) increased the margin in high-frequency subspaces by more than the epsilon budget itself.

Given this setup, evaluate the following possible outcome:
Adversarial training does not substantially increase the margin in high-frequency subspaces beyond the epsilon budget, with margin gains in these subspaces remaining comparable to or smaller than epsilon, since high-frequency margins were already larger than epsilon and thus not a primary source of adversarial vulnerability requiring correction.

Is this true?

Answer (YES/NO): NO